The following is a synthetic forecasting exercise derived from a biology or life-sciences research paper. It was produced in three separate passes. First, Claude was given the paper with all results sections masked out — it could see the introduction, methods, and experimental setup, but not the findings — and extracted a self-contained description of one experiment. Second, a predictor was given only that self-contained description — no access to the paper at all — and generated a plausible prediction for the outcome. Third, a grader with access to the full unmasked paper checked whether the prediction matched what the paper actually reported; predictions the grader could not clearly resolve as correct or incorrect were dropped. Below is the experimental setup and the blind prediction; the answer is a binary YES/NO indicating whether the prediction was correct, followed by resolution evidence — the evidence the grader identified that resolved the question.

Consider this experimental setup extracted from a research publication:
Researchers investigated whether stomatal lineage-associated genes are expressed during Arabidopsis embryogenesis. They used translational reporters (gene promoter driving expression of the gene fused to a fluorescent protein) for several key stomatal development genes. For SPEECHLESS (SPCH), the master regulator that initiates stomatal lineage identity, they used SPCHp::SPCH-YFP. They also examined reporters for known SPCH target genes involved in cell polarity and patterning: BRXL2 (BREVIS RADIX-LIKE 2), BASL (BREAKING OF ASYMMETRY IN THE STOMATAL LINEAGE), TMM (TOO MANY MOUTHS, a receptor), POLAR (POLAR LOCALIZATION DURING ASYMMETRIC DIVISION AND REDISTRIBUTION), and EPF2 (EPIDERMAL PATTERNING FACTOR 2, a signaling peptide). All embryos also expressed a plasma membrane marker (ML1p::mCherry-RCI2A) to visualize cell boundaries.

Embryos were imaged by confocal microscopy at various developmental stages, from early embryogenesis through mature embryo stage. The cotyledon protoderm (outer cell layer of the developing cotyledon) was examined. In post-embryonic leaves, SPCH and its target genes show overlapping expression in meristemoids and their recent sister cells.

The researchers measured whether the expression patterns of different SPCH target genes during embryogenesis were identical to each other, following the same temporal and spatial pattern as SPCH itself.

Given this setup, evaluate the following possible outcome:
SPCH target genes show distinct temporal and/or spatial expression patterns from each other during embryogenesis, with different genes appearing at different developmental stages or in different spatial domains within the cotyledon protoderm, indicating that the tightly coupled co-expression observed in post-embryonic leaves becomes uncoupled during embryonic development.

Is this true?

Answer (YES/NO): YES